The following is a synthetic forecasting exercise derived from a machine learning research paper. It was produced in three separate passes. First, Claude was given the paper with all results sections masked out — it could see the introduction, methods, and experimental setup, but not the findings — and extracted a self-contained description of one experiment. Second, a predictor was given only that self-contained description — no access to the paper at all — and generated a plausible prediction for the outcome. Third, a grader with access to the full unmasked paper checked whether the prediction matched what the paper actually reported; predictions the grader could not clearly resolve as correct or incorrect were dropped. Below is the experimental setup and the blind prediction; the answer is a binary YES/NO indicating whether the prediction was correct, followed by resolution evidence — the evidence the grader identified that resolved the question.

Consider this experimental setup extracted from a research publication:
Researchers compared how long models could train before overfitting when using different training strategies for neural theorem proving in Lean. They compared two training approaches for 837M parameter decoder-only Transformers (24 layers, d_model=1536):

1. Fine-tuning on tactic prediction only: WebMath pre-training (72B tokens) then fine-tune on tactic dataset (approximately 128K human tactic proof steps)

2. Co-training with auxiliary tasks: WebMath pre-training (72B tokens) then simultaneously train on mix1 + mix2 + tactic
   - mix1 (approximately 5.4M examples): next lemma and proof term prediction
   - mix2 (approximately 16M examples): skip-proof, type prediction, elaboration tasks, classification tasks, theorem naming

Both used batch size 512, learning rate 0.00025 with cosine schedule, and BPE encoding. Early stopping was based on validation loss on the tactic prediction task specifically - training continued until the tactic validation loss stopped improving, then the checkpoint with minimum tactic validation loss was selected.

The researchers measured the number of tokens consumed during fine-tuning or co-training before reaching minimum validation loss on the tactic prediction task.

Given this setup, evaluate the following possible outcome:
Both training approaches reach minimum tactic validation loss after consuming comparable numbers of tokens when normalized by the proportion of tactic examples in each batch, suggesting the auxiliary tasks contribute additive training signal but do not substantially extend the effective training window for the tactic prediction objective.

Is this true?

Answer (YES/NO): NO